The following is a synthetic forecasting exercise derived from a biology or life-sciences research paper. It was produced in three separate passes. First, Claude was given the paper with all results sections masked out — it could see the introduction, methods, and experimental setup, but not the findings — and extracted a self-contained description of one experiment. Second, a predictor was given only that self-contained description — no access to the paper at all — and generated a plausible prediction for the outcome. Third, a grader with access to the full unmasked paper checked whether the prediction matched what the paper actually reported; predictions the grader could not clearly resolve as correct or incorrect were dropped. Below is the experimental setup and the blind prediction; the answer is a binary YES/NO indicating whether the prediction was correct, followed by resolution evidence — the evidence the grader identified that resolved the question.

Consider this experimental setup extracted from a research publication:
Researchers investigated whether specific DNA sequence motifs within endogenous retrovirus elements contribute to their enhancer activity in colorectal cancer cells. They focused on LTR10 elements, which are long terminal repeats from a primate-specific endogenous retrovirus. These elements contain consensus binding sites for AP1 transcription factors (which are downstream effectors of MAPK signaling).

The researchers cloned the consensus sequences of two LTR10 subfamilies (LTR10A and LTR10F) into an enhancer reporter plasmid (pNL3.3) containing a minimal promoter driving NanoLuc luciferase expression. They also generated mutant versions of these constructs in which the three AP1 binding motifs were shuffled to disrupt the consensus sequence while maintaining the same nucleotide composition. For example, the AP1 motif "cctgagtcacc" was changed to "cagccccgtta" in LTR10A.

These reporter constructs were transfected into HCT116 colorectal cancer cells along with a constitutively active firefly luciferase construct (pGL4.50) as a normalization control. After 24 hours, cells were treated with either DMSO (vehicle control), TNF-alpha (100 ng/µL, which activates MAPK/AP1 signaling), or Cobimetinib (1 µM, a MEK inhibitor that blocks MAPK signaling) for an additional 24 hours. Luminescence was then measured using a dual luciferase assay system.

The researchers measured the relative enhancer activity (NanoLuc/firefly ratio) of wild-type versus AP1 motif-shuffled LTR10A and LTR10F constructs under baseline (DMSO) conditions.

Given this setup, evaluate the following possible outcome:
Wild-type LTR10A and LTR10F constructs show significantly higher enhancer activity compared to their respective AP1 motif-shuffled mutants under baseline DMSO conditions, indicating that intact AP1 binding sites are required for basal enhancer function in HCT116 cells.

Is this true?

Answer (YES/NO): YES